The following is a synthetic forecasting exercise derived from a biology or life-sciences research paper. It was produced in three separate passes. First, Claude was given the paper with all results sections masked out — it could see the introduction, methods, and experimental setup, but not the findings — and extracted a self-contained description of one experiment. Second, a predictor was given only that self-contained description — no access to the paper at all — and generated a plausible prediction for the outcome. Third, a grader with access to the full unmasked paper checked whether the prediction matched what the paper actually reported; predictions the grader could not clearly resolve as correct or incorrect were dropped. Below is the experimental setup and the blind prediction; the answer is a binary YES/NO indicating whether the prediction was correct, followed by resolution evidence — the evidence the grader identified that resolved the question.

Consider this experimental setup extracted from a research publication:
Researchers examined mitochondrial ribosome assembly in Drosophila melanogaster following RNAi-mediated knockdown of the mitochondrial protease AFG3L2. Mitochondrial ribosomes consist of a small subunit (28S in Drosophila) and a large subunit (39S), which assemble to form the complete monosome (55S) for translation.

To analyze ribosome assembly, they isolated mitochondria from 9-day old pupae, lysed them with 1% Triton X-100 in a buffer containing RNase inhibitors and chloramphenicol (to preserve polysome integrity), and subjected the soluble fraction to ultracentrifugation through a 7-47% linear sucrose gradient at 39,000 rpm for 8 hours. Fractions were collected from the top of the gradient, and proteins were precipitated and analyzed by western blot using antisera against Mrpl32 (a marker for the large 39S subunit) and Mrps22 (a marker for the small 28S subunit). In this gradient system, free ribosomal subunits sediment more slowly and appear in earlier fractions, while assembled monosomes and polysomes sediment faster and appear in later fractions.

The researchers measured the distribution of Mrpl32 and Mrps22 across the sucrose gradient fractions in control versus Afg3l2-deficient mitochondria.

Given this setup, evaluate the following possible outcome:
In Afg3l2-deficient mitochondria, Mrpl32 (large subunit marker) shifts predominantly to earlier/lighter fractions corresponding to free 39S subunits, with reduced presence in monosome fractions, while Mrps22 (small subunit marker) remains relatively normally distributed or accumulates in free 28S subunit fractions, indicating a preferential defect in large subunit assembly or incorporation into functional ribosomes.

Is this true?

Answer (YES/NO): NO